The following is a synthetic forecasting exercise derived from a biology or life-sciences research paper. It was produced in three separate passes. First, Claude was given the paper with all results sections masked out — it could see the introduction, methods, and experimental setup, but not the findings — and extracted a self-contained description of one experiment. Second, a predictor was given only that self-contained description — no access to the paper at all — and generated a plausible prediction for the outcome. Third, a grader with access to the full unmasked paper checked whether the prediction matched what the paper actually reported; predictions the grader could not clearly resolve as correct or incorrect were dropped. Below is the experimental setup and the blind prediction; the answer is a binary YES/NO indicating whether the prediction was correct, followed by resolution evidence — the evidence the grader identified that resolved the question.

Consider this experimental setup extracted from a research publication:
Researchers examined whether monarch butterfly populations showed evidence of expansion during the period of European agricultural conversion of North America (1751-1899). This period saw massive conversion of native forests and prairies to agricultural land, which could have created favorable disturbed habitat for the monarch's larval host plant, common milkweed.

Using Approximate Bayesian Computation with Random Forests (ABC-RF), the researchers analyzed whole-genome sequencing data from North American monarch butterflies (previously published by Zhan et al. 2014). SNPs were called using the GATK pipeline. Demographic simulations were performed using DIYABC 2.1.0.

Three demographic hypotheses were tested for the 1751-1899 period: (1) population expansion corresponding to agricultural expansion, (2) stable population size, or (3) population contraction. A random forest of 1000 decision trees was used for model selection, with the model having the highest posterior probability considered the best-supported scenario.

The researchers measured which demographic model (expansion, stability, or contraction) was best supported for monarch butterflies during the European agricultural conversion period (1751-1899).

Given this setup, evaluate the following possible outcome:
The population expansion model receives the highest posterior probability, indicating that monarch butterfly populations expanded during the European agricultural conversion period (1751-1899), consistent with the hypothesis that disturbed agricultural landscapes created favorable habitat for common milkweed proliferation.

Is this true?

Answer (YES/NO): NO